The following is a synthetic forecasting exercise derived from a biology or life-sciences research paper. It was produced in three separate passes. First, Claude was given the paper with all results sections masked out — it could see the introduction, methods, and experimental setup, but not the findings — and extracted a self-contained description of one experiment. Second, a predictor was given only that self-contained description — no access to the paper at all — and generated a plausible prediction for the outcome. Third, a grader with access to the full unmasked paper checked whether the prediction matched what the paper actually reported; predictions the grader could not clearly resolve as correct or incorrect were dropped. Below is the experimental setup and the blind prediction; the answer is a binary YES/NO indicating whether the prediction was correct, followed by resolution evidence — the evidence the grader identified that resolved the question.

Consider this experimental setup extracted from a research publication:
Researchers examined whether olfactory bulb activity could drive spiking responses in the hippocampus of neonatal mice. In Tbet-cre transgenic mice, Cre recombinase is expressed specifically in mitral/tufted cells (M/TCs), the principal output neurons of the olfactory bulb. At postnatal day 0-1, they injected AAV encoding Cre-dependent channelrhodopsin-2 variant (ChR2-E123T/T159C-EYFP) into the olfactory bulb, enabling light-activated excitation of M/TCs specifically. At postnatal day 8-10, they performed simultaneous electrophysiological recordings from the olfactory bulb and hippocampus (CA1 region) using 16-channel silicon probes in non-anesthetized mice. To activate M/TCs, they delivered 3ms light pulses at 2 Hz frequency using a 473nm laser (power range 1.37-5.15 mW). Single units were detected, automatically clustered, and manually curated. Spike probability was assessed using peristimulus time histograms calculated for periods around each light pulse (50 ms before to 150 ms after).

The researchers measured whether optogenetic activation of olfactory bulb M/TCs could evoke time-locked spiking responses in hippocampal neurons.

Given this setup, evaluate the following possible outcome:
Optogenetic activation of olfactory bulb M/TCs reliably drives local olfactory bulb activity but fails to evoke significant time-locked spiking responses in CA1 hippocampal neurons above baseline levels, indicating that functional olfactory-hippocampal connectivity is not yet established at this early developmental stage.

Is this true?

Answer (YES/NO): NO